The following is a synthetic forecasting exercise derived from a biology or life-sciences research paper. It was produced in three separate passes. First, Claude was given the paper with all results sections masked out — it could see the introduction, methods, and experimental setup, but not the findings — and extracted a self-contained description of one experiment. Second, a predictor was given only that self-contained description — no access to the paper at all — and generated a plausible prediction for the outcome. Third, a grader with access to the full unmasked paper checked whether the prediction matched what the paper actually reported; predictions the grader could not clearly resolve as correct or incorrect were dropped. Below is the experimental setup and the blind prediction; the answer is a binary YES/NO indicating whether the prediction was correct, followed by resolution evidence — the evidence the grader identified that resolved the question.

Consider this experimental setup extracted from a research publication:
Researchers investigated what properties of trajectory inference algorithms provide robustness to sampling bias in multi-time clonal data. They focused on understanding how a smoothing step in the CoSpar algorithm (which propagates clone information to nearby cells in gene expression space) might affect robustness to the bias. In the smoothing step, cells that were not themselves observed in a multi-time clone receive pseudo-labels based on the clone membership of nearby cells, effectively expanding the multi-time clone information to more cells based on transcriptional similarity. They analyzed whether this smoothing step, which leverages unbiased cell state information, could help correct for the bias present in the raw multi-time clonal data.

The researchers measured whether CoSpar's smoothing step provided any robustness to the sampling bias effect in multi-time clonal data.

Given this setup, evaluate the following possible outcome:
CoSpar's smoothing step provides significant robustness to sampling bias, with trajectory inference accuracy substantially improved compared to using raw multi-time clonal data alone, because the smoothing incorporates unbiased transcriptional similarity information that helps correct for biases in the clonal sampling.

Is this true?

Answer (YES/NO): NO